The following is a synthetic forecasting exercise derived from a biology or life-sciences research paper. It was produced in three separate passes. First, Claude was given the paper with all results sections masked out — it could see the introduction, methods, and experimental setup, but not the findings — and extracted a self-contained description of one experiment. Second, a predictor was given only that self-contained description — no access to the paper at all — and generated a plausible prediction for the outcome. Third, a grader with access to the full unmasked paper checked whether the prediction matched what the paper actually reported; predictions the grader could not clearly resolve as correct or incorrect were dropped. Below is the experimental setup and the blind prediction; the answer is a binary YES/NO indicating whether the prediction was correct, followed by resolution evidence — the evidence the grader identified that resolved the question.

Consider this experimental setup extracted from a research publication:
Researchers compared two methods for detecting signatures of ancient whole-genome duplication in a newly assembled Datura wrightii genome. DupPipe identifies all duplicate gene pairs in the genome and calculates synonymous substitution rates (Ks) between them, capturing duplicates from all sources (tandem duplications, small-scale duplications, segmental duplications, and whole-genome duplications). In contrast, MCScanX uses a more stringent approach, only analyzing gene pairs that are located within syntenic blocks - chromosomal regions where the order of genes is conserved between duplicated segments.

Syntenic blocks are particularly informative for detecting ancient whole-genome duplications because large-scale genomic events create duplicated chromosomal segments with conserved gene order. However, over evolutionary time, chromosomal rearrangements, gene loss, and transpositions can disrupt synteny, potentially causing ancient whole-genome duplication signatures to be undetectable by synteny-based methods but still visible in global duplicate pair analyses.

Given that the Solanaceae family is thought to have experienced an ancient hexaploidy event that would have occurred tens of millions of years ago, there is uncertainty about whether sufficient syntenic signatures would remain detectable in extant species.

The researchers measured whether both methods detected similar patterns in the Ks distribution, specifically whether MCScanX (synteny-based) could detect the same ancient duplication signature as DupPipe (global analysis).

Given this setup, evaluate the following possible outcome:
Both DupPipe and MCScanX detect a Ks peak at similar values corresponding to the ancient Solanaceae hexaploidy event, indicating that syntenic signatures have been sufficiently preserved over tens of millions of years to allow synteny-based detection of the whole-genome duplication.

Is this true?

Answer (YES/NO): YES